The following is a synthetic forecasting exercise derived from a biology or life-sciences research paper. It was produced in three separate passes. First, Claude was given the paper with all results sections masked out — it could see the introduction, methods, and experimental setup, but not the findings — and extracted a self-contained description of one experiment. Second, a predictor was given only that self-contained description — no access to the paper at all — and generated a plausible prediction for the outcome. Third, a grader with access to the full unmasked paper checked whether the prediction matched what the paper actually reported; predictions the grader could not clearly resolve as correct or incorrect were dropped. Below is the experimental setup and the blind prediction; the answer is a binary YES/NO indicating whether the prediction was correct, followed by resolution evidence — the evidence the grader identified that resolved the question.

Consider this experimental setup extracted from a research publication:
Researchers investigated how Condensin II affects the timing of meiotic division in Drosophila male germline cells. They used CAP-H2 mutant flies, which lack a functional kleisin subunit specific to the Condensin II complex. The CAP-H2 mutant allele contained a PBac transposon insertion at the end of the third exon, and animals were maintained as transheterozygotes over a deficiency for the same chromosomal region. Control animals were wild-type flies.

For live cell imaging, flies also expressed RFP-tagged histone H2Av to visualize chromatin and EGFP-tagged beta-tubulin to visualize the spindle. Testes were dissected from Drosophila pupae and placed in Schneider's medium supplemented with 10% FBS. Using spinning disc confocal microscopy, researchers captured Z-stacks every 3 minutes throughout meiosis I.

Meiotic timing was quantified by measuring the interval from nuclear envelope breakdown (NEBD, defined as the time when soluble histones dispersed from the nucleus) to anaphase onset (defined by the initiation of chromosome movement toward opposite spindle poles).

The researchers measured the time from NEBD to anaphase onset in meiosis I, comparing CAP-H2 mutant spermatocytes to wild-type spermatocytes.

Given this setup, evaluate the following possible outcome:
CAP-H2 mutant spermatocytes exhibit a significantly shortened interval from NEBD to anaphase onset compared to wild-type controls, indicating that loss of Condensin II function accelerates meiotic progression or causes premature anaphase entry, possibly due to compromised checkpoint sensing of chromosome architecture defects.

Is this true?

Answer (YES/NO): YES